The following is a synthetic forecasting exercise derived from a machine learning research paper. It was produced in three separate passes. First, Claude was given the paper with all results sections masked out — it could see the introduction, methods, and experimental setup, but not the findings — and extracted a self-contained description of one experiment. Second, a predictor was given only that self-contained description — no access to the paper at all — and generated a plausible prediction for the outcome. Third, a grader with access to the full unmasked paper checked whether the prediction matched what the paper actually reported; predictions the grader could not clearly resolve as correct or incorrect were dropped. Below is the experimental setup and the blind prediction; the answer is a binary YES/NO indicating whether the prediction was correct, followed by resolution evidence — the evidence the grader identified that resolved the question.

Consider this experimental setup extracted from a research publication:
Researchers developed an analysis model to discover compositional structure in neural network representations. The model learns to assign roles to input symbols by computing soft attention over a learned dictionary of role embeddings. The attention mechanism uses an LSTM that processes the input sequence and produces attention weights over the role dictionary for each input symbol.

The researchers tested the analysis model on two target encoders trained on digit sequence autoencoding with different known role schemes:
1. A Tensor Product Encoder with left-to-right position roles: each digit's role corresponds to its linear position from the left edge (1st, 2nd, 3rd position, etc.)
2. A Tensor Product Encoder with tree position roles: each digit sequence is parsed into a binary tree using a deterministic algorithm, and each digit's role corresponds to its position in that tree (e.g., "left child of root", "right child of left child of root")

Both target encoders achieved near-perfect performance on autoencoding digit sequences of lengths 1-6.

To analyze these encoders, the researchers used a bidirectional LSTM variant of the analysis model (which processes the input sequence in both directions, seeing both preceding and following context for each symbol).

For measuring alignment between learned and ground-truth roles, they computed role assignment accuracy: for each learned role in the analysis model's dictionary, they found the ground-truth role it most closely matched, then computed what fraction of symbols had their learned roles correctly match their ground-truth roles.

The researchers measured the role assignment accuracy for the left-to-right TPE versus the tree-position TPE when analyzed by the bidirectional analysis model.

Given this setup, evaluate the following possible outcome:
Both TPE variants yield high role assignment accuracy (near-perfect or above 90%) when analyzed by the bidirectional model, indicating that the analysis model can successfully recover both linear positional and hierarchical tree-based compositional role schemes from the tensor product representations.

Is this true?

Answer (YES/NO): NO